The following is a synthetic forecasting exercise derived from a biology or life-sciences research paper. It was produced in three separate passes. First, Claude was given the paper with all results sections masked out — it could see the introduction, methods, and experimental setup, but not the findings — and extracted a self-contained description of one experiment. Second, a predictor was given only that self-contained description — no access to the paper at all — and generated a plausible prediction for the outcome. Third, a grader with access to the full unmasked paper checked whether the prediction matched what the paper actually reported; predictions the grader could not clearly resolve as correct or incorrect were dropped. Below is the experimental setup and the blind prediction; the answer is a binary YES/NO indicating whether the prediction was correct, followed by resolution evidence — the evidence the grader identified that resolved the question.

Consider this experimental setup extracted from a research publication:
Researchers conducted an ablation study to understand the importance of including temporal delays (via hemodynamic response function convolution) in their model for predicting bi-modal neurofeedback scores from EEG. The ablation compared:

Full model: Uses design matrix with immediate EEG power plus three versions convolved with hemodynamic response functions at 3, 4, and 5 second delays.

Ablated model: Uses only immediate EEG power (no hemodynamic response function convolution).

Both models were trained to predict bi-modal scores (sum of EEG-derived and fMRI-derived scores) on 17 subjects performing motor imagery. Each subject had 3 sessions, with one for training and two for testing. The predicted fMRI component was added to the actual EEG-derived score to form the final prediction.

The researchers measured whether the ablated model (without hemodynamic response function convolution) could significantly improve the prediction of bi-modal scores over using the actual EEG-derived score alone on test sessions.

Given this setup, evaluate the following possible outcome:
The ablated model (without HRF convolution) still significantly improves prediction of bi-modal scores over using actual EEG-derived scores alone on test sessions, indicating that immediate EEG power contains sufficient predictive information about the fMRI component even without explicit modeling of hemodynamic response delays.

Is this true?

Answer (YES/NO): NO